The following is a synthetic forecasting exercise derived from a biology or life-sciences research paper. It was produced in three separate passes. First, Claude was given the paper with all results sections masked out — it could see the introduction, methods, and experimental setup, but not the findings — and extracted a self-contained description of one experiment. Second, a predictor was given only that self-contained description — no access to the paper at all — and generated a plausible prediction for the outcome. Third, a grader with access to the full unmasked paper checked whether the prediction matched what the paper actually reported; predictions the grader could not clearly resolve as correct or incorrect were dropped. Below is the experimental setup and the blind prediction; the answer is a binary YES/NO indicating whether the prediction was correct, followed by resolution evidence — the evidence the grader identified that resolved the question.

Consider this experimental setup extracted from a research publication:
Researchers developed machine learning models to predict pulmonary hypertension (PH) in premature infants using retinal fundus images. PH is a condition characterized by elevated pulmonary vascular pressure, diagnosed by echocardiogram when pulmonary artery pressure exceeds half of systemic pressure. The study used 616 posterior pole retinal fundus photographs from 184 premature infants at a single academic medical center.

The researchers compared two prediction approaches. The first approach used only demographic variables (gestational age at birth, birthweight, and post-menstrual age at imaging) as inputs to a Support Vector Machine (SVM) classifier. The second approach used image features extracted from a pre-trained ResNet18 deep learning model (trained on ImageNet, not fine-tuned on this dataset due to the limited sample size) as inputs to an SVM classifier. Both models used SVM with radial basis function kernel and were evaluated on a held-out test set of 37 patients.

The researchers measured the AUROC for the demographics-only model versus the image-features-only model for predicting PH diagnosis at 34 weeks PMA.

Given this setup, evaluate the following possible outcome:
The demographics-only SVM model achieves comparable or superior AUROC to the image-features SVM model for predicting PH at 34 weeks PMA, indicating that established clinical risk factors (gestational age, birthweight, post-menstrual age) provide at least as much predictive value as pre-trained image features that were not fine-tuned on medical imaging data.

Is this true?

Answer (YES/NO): NO